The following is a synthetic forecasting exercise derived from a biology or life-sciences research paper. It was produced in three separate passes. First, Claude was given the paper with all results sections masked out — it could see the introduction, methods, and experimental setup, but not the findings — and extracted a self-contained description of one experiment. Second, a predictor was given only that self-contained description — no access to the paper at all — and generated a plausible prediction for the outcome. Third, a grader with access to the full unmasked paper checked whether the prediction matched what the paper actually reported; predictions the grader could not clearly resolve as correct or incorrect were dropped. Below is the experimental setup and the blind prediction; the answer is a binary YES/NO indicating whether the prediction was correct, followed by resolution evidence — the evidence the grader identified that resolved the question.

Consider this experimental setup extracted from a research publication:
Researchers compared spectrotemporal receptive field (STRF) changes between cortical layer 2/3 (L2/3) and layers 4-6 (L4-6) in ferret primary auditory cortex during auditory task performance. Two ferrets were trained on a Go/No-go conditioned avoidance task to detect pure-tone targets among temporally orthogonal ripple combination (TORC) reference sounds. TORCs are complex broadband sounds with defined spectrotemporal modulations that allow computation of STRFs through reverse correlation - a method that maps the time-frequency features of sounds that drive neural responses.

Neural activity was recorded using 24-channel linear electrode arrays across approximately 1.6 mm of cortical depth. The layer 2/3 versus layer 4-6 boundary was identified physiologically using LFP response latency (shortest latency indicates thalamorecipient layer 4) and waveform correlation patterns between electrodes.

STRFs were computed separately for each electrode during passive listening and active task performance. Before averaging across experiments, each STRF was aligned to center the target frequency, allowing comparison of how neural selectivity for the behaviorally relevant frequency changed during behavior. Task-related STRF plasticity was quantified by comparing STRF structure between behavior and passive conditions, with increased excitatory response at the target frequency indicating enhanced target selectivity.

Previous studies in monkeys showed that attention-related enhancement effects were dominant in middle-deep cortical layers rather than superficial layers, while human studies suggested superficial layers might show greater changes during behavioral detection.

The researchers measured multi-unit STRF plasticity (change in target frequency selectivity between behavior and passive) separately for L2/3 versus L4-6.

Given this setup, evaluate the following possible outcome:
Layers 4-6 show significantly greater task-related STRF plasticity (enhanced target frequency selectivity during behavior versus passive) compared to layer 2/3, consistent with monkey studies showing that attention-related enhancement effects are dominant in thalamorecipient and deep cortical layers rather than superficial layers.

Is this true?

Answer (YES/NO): NO